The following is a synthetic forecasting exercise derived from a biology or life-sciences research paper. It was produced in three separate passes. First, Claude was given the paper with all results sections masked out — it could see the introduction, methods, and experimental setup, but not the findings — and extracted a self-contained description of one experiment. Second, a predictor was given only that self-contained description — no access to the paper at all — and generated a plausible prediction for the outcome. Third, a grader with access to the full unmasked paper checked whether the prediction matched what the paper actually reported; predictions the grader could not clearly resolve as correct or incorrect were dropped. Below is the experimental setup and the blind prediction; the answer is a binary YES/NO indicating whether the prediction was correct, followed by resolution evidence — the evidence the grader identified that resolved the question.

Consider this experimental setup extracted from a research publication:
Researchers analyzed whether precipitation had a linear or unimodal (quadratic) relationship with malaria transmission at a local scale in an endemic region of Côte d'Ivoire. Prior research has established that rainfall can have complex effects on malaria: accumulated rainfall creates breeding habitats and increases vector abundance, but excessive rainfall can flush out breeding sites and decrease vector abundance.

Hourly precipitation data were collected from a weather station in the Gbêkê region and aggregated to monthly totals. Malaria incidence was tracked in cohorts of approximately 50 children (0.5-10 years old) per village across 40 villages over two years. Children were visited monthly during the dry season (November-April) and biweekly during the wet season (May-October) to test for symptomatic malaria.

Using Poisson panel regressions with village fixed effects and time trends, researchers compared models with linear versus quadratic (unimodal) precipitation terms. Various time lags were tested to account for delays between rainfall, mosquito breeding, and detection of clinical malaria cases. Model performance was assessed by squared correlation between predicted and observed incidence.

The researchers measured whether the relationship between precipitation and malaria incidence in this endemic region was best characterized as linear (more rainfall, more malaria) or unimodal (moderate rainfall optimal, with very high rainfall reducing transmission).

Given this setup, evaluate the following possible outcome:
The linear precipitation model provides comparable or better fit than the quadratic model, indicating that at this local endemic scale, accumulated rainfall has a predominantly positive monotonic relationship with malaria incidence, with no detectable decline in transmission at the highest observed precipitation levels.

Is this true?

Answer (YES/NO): YES